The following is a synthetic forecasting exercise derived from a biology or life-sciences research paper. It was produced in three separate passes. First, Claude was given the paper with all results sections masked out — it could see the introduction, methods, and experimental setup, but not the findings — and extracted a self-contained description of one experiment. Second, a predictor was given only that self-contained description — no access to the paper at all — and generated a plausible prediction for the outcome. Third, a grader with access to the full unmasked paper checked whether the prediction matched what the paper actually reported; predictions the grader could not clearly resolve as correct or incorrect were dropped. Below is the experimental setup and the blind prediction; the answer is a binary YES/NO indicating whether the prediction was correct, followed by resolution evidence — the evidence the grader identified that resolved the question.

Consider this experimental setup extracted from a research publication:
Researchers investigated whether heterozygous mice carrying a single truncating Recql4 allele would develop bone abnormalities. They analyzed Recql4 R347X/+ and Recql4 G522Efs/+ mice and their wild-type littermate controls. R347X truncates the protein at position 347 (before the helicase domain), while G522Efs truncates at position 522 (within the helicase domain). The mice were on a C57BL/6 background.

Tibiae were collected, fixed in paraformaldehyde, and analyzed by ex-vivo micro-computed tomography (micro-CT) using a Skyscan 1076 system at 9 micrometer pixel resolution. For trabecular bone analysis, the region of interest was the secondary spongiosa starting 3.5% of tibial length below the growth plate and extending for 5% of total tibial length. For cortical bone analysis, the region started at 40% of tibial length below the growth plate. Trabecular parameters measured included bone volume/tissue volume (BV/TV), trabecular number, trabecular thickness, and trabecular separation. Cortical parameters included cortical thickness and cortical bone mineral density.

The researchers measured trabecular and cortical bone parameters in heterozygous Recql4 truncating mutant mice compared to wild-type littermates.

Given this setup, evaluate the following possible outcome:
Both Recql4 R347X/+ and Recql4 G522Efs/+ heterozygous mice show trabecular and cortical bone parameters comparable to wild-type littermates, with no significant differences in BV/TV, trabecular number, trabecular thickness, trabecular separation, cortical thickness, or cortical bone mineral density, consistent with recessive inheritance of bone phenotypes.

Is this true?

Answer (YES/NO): NO